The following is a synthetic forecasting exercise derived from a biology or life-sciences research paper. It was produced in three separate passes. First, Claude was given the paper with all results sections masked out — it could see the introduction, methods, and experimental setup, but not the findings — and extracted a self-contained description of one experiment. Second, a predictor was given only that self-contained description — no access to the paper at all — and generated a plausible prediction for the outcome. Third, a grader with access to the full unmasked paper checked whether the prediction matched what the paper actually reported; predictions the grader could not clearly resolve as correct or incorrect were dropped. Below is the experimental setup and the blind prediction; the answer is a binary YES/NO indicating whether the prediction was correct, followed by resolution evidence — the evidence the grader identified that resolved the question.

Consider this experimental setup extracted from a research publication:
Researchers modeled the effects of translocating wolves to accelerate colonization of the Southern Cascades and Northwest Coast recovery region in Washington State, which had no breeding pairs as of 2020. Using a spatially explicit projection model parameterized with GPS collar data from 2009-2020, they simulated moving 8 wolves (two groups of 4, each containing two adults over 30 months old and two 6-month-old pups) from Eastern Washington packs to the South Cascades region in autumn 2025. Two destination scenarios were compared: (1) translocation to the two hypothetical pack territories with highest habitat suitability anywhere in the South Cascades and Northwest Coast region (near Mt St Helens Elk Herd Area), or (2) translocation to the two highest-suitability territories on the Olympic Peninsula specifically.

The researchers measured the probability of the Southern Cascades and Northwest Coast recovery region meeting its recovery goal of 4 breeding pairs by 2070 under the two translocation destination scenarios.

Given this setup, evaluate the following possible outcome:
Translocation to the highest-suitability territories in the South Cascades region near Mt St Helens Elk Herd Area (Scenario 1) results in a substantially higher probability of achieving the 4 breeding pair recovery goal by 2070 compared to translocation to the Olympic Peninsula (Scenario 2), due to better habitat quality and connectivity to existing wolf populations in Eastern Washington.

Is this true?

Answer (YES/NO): NO